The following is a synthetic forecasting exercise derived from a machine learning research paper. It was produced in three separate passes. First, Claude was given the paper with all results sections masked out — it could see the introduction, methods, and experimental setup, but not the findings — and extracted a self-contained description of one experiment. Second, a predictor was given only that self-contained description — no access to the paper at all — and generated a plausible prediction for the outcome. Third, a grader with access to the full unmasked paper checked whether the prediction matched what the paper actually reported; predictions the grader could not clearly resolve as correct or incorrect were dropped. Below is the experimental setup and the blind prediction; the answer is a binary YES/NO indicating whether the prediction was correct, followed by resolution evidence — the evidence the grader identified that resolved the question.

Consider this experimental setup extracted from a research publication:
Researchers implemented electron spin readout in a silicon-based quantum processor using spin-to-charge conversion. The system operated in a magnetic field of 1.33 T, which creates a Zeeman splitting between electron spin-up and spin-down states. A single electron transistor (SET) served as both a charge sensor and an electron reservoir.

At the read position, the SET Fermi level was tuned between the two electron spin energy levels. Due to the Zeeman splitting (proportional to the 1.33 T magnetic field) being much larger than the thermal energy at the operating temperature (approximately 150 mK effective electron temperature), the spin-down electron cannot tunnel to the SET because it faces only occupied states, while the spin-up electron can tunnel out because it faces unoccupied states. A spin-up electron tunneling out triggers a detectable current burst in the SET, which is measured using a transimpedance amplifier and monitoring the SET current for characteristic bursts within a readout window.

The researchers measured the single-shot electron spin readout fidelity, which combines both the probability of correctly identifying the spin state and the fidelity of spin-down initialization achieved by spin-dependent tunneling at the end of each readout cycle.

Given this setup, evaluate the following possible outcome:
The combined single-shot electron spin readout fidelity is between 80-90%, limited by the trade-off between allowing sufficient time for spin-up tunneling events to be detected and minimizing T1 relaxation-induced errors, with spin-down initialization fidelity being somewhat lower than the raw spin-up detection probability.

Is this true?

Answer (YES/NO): NO